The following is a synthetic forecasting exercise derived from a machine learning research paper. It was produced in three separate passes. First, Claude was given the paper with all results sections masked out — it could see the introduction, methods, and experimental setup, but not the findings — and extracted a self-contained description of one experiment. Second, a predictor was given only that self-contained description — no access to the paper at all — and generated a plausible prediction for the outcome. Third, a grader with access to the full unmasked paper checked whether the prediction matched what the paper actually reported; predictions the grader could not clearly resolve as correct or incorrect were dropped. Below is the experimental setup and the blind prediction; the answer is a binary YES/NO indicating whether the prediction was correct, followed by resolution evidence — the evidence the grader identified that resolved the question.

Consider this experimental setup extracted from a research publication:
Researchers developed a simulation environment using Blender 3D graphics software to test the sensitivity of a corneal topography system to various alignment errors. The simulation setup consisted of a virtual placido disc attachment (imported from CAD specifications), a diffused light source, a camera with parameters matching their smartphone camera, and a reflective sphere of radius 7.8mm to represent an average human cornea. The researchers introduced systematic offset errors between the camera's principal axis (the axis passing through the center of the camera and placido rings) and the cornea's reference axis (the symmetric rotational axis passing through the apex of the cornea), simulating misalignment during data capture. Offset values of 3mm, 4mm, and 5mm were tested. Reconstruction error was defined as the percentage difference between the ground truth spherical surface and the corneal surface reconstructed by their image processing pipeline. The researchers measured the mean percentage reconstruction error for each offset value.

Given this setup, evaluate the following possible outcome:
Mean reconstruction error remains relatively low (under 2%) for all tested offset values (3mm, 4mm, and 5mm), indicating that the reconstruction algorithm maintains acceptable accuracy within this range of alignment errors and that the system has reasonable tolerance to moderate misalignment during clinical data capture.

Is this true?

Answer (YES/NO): NO